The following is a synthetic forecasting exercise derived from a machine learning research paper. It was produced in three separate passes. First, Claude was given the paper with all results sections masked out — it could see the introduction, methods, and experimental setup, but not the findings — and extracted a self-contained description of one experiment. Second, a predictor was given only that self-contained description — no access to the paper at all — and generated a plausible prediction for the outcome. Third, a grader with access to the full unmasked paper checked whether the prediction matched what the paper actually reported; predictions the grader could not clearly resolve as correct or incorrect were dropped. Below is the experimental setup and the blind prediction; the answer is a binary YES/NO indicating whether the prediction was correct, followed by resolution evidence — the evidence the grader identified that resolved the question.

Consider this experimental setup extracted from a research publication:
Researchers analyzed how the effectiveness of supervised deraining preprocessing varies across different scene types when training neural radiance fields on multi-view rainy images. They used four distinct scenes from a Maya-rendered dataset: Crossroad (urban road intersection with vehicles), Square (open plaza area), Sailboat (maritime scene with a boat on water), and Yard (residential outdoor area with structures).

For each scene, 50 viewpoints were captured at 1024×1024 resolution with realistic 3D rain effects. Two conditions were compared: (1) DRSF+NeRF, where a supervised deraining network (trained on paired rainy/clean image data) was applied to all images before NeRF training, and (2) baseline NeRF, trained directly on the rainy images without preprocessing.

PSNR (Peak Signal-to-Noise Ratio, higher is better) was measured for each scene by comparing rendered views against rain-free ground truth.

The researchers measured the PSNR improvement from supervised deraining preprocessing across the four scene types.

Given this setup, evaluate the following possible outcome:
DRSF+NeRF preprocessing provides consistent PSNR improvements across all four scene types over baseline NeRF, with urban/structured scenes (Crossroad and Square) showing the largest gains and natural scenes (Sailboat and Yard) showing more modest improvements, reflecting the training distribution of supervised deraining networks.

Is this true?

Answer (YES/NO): NO